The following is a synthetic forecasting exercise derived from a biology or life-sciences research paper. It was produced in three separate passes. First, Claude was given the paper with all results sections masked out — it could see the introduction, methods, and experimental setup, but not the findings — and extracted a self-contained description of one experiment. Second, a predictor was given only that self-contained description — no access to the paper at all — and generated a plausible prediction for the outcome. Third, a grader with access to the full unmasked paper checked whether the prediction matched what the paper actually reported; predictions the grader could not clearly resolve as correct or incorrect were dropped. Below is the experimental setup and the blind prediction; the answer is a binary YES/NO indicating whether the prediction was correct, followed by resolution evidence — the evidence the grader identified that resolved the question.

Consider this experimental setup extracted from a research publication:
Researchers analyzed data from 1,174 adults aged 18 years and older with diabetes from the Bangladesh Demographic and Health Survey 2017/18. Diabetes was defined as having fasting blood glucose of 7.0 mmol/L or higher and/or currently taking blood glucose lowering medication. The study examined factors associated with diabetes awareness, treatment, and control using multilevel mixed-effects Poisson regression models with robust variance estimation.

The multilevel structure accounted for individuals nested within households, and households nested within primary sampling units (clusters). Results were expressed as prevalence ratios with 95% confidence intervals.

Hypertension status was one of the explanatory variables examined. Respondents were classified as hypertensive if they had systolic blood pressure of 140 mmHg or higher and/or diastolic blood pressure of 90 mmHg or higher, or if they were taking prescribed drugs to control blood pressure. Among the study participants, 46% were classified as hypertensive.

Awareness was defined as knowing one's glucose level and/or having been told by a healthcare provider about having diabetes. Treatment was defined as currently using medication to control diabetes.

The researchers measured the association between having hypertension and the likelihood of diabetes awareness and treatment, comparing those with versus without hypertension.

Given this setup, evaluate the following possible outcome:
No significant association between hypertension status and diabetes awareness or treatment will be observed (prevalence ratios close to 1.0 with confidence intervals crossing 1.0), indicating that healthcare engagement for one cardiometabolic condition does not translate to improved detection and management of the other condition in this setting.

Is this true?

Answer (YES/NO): NO